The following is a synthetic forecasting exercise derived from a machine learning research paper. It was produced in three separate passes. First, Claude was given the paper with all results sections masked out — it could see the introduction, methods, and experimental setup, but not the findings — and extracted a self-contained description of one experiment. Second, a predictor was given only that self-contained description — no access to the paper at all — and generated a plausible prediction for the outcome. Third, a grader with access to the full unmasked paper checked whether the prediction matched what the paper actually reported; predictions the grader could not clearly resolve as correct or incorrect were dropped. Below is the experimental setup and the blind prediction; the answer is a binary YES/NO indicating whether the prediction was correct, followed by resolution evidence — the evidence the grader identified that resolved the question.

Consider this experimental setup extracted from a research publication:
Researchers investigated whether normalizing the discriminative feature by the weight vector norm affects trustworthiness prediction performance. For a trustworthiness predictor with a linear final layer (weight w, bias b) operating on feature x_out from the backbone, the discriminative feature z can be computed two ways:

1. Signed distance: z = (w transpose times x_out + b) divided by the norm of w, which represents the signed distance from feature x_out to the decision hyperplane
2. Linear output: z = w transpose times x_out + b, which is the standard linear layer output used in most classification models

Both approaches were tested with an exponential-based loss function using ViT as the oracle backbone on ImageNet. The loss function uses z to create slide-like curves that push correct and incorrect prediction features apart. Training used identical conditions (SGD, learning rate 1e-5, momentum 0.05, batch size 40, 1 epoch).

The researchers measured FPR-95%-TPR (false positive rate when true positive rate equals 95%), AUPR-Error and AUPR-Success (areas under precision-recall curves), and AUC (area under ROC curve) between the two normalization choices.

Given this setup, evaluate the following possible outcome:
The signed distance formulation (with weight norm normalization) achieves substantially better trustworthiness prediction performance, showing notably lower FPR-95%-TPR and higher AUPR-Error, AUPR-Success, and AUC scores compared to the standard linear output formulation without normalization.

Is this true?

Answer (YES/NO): NO